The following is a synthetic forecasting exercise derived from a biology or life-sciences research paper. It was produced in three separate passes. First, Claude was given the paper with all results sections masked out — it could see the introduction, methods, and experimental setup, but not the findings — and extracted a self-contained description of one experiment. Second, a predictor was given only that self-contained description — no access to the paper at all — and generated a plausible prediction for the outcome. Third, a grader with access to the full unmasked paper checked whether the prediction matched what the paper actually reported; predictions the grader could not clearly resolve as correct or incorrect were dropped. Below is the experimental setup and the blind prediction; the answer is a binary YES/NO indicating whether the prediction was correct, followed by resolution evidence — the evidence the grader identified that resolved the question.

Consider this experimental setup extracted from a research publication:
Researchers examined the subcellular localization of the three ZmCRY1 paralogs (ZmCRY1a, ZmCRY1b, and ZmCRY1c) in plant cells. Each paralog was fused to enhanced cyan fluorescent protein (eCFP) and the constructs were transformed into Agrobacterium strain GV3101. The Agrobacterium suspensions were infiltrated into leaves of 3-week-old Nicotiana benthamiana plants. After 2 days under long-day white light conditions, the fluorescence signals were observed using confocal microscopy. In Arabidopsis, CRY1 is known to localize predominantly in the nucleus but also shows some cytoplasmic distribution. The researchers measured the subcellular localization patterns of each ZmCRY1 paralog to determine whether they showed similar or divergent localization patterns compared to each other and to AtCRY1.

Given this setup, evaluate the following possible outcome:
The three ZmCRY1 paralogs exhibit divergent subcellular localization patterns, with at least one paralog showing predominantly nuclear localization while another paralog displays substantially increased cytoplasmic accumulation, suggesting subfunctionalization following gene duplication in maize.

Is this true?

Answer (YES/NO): YES